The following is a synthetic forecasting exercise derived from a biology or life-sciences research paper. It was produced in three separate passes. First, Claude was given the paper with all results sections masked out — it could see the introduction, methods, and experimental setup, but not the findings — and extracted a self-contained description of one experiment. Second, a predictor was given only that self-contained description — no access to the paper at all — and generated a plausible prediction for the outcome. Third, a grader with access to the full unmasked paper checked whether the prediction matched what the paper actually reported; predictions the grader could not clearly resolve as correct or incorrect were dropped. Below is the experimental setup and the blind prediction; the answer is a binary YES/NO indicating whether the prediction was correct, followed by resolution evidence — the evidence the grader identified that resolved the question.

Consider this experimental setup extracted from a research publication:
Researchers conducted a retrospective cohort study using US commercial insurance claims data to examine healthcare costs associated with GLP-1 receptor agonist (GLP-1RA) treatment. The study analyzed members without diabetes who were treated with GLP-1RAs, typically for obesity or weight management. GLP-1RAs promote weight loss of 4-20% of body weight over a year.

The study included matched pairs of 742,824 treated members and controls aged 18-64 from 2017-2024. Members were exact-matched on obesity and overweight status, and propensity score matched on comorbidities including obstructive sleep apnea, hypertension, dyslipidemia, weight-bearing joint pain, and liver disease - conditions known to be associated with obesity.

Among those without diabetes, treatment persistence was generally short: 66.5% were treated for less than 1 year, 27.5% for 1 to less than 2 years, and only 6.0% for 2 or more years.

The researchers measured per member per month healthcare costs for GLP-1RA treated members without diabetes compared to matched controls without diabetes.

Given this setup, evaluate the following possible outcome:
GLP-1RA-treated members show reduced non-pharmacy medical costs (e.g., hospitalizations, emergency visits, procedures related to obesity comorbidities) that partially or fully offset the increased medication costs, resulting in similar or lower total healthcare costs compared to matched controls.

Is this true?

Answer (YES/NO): NO